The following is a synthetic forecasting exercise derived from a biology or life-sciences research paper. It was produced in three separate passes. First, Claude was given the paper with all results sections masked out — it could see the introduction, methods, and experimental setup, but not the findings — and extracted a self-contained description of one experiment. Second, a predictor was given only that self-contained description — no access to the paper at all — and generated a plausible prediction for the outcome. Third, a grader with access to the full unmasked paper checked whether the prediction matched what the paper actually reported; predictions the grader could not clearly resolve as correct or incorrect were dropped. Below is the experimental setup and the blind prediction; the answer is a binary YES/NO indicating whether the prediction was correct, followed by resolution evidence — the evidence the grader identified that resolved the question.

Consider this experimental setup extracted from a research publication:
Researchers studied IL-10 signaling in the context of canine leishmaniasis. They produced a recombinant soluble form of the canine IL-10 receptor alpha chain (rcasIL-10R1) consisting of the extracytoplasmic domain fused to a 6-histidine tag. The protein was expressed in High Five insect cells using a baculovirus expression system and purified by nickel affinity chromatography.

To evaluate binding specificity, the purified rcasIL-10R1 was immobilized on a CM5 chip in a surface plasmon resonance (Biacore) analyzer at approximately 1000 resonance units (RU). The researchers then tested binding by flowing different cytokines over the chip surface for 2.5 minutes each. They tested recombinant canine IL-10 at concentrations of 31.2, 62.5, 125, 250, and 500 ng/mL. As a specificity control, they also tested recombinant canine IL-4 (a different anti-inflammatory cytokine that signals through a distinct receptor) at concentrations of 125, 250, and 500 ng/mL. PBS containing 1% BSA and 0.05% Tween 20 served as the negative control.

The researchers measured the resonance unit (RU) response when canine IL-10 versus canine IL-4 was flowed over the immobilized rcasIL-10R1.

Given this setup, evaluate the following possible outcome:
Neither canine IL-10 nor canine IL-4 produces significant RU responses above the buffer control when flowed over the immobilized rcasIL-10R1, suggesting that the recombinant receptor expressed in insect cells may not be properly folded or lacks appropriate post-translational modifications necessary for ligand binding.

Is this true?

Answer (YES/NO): NO